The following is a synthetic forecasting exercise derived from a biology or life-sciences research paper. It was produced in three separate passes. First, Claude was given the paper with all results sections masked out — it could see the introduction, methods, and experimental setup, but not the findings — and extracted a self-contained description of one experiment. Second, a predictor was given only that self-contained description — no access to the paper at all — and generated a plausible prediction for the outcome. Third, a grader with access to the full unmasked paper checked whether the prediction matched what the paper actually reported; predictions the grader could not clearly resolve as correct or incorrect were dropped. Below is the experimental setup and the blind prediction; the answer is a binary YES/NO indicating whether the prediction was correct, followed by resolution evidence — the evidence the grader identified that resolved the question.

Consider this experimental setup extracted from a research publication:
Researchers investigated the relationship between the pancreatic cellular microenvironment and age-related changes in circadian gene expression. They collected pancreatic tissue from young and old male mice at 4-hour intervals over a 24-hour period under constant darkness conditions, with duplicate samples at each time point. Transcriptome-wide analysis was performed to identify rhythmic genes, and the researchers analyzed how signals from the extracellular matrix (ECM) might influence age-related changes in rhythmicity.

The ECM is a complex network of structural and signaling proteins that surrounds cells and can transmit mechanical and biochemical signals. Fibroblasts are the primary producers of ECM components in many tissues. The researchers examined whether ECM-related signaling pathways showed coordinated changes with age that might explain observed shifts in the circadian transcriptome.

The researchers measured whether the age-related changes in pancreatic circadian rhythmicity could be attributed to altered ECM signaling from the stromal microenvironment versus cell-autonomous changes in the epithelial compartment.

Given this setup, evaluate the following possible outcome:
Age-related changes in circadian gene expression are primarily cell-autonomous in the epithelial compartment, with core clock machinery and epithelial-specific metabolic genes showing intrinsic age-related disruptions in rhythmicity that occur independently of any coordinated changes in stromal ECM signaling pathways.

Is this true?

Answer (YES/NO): NO